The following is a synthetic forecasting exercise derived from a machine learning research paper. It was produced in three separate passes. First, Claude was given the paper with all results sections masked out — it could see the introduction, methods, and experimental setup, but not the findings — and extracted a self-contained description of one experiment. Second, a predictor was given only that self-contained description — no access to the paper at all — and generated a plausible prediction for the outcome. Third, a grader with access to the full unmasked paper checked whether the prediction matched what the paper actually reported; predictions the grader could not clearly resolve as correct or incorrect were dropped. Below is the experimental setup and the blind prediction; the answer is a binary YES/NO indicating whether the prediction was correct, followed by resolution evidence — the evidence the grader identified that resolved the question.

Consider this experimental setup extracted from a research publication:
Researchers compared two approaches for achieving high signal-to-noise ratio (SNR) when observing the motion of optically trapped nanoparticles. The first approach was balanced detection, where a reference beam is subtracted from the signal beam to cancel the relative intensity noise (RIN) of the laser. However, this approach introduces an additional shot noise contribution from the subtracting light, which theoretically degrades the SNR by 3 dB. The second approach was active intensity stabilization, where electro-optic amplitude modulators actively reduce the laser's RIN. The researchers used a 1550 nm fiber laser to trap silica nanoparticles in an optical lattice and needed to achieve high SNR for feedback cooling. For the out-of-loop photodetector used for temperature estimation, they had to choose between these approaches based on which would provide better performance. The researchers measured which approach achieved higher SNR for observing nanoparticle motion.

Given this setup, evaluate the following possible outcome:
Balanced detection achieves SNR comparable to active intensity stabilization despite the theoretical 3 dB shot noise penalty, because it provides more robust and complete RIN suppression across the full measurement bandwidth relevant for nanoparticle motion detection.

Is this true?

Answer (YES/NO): NO